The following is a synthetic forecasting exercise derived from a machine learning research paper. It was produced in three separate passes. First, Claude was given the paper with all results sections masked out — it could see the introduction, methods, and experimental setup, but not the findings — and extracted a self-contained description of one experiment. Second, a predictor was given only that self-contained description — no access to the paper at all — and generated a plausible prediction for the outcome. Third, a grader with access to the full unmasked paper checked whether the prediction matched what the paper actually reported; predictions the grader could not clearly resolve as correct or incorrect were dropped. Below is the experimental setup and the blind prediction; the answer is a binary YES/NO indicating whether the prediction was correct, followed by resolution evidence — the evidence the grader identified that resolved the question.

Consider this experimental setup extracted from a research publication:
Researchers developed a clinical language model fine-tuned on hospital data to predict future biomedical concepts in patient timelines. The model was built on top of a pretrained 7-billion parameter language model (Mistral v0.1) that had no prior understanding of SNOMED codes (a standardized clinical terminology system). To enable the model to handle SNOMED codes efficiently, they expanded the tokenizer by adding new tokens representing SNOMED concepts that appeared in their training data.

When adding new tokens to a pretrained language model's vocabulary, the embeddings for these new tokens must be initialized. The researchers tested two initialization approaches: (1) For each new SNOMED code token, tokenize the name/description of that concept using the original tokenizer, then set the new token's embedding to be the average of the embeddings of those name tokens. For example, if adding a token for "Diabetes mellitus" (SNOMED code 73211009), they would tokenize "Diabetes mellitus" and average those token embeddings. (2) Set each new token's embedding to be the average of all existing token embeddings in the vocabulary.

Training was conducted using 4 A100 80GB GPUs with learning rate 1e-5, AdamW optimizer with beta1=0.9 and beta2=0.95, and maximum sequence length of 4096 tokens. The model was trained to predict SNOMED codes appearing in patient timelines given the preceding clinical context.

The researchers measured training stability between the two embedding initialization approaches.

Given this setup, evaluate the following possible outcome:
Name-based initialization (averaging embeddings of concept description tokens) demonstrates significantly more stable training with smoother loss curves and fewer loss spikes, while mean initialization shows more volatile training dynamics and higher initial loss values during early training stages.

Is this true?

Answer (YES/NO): NO